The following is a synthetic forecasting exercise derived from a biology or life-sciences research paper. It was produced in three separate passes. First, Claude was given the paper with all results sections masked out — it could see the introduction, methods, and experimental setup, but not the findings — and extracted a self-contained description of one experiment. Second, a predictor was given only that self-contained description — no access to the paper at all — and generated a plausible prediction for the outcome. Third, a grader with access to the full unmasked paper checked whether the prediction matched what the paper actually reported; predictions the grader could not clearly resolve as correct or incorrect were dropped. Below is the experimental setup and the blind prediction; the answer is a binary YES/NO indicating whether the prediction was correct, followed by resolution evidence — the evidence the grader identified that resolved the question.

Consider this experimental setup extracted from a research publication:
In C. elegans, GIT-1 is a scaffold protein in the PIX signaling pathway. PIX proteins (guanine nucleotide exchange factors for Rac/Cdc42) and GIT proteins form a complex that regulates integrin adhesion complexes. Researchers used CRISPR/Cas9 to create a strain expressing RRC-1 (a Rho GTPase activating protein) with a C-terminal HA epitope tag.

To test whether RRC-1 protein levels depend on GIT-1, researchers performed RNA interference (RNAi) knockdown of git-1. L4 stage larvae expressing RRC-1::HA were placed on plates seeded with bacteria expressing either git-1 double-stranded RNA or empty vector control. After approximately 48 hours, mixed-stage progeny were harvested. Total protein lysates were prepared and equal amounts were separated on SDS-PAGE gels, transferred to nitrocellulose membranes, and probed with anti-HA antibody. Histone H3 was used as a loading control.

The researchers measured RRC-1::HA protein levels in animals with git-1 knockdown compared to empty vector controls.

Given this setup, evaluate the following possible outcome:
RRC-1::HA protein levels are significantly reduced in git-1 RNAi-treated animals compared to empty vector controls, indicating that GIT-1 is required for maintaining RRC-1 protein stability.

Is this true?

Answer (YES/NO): YES